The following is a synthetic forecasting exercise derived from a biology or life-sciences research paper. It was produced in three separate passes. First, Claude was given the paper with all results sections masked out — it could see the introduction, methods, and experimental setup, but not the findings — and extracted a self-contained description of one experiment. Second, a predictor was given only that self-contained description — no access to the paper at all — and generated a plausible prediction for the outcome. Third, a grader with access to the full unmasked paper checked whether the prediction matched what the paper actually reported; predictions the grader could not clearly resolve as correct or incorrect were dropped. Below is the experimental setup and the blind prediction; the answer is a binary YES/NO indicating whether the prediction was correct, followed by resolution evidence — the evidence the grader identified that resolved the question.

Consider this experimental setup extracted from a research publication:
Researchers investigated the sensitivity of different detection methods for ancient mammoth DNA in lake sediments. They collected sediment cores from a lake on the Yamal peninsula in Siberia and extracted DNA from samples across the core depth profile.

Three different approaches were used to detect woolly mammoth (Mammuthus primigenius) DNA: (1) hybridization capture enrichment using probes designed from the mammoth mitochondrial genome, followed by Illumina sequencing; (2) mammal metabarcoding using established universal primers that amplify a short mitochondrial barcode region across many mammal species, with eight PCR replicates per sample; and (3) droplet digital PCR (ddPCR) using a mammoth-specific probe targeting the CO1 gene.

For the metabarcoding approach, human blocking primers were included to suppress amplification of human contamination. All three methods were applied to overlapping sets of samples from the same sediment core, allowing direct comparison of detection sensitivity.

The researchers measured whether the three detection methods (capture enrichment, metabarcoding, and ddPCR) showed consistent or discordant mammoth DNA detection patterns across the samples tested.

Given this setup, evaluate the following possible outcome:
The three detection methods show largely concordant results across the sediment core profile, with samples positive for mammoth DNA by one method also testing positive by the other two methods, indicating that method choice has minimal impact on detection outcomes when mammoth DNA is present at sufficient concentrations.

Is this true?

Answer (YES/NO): NO